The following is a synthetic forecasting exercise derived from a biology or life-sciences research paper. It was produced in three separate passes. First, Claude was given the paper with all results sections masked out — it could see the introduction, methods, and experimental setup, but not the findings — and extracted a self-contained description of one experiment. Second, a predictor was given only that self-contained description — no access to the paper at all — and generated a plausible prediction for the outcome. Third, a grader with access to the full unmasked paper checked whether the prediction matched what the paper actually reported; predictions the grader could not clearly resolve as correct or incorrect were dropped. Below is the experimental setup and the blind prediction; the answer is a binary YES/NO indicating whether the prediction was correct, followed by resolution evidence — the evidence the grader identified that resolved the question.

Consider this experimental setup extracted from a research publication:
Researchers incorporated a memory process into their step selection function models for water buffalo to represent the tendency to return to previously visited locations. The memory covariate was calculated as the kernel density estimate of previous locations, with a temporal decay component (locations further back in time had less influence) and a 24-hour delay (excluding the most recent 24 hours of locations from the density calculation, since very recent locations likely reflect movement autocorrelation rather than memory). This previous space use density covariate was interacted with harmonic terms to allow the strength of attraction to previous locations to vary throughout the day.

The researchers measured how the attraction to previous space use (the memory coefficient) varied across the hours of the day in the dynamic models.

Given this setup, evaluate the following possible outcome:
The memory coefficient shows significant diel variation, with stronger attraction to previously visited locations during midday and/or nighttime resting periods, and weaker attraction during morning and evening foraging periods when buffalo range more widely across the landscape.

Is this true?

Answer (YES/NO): NO